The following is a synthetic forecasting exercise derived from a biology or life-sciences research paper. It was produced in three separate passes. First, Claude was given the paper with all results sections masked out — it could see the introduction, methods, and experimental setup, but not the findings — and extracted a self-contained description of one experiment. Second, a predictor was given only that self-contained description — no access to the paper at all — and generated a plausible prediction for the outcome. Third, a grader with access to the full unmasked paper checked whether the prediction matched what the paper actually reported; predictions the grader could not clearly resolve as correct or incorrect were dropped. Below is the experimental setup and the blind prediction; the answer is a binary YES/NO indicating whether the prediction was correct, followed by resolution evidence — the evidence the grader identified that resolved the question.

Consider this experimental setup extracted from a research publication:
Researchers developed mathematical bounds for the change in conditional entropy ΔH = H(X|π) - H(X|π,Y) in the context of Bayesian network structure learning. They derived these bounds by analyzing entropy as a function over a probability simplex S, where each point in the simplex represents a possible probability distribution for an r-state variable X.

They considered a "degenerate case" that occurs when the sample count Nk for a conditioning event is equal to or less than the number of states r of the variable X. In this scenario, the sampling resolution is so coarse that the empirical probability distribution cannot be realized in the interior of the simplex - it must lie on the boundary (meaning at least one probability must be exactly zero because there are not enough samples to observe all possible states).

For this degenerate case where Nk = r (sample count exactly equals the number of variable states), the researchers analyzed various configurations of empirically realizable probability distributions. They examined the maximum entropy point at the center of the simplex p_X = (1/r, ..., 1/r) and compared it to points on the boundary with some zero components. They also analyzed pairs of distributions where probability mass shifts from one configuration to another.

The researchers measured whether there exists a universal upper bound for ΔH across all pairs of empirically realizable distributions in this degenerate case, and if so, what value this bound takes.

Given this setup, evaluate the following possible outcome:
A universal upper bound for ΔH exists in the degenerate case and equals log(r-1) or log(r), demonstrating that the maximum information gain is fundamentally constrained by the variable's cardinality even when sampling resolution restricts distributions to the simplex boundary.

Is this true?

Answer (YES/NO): NO